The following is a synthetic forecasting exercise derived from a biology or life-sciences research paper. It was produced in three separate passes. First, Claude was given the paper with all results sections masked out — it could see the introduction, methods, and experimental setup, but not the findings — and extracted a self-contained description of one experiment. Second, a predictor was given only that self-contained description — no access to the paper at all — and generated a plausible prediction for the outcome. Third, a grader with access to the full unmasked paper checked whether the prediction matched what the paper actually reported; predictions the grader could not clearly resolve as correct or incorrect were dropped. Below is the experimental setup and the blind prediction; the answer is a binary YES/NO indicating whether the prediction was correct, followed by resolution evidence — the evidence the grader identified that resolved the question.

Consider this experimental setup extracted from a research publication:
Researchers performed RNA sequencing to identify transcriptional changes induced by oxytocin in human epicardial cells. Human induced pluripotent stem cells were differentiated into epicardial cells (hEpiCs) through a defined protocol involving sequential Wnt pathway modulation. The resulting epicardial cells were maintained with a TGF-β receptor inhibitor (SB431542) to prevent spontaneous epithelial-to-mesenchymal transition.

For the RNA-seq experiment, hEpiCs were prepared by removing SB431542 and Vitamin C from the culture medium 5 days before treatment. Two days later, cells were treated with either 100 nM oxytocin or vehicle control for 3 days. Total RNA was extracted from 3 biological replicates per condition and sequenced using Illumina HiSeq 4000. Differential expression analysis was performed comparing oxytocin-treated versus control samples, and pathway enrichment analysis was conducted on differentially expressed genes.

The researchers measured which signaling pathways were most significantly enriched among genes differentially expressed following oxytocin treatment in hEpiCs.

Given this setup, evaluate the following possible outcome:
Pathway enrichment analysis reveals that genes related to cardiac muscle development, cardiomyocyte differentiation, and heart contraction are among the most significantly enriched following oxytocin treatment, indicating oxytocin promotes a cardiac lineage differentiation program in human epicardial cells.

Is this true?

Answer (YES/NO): NO